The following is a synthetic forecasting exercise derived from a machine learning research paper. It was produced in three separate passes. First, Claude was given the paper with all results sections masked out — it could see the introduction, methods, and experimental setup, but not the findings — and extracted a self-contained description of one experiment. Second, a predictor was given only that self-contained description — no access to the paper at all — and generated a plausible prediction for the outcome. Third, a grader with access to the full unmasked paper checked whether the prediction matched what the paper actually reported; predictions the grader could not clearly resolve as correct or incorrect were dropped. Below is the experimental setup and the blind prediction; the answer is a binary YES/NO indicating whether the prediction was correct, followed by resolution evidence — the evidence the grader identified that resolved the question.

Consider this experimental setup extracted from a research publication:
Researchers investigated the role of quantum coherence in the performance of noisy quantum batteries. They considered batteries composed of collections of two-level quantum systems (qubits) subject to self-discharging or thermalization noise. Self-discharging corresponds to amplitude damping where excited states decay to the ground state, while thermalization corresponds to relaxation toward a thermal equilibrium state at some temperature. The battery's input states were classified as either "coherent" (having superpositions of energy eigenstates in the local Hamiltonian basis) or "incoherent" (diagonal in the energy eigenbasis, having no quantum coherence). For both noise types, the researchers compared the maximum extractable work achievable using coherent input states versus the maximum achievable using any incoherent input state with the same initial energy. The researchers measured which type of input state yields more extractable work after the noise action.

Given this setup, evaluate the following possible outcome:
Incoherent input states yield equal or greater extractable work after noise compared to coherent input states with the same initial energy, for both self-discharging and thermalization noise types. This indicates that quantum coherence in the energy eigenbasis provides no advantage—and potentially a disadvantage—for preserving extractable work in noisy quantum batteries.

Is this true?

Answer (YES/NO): NO